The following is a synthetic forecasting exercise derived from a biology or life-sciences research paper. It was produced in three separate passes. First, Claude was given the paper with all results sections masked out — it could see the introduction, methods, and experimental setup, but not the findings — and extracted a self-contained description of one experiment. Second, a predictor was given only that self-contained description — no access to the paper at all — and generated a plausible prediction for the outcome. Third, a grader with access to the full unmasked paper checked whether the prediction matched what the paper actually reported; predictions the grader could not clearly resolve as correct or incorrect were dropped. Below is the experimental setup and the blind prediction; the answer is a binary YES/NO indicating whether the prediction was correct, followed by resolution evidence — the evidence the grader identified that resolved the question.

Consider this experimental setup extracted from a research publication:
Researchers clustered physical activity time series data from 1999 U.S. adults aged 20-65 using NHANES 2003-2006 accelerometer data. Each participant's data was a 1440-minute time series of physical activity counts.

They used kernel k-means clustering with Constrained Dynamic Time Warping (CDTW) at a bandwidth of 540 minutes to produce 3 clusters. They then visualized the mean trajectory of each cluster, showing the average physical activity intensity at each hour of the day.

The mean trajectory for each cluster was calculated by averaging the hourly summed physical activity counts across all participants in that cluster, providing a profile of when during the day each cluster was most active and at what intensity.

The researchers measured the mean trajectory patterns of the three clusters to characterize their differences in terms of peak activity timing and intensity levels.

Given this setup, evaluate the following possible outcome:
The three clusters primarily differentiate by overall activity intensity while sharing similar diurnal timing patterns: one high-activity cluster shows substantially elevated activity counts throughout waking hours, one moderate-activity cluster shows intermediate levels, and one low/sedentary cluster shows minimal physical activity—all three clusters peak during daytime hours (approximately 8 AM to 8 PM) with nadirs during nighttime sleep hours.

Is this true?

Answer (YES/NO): YES